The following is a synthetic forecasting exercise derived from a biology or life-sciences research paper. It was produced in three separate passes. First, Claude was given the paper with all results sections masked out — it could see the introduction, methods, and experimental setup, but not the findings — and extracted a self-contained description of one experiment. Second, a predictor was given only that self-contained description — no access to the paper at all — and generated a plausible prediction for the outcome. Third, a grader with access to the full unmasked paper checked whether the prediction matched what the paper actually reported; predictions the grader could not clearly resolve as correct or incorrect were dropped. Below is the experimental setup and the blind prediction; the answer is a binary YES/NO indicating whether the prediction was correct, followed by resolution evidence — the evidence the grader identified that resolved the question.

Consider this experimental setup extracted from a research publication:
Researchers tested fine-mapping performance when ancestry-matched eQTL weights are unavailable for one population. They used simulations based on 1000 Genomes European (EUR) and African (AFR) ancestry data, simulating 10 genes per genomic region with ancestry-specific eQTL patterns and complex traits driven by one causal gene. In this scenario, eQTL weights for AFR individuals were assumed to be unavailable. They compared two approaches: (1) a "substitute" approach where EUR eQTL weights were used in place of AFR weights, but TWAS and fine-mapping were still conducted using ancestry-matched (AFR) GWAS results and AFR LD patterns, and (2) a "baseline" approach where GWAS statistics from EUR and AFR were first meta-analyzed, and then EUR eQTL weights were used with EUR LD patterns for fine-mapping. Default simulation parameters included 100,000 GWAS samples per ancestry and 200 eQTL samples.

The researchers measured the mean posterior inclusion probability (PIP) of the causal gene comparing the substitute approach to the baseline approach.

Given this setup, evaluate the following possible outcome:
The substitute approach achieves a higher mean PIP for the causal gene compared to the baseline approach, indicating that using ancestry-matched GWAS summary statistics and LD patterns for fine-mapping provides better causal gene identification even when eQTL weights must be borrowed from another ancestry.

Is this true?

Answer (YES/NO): NO